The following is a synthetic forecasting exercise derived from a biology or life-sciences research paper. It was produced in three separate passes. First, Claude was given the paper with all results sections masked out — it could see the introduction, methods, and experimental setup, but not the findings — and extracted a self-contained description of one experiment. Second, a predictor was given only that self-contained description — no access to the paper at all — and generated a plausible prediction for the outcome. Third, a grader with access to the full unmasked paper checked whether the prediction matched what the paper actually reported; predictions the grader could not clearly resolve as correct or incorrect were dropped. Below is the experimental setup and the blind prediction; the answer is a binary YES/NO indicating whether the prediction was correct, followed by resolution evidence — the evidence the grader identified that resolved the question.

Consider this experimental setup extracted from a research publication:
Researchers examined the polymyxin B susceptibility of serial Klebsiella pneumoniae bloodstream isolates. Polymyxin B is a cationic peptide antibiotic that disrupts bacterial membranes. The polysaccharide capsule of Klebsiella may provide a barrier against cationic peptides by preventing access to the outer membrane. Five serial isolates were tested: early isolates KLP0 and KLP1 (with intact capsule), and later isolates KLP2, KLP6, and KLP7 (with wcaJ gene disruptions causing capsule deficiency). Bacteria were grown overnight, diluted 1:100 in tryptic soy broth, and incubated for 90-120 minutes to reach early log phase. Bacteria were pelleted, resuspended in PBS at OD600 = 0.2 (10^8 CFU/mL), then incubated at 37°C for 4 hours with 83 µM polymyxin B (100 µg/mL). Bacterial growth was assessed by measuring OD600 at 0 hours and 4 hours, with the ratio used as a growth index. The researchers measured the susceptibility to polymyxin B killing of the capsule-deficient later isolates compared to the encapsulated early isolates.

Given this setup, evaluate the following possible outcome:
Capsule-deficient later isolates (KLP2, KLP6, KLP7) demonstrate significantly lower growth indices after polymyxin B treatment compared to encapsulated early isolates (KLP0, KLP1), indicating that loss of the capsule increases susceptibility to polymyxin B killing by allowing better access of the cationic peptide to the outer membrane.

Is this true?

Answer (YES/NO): NO